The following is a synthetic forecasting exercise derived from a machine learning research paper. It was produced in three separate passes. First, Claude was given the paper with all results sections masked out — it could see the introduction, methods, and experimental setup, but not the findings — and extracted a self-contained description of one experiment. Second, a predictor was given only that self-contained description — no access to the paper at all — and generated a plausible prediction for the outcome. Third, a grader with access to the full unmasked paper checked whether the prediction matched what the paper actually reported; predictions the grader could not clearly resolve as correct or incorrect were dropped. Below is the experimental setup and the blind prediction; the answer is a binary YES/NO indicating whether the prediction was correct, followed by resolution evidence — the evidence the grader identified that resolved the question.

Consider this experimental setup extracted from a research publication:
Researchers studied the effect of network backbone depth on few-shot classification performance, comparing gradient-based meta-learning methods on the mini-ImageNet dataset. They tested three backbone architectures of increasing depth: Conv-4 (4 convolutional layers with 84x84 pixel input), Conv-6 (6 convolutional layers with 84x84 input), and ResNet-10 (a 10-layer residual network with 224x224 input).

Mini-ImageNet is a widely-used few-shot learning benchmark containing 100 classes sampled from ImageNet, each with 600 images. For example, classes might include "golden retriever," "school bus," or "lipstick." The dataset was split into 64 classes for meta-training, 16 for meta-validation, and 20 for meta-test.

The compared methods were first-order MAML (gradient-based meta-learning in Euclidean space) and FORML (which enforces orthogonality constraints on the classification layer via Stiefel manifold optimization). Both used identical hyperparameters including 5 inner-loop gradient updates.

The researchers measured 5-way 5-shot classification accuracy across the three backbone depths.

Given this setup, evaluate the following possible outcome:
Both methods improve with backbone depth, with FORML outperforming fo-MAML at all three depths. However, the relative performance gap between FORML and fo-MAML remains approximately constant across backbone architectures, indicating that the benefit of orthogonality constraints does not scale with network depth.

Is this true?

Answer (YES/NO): NO